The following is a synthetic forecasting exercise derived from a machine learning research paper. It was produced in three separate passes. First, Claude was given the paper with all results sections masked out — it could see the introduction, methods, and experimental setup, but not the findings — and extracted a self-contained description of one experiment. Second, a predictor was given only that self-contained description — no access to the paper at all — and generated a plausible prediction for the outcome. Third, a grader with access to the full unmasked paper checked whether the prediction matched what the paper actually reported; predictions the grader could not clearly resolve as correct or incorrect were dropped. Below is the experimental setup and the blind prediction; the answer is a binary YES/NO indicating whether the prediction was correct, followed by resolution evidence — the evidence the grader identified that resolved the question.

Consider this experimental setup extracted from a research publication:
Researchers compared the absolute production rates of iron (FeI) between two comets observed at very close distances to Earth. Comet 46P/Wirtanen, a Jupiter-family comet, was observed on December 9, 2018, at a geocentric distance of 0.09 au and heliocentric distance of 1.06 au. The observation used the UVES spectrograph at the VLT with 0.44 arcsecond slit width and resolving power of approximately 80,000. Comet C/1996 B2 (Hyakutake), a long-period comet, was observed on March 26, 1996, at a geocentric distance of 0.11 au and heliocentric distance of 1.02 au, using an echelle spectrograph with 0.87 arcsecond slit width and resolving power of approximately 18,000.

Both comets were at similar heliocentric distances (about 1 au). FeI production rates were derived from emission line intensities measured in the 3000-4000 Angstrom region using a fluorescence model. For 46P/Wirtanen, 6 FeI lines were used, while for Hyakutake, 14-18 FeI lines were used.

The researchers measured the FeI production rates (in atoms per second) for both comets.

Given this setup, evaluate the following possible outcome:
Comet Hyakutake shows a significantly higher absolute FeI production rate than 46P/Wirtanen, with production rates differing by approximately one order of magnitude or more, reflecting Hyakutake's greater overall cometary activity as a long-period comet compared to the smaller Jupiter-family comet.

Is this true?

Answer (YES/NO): YES